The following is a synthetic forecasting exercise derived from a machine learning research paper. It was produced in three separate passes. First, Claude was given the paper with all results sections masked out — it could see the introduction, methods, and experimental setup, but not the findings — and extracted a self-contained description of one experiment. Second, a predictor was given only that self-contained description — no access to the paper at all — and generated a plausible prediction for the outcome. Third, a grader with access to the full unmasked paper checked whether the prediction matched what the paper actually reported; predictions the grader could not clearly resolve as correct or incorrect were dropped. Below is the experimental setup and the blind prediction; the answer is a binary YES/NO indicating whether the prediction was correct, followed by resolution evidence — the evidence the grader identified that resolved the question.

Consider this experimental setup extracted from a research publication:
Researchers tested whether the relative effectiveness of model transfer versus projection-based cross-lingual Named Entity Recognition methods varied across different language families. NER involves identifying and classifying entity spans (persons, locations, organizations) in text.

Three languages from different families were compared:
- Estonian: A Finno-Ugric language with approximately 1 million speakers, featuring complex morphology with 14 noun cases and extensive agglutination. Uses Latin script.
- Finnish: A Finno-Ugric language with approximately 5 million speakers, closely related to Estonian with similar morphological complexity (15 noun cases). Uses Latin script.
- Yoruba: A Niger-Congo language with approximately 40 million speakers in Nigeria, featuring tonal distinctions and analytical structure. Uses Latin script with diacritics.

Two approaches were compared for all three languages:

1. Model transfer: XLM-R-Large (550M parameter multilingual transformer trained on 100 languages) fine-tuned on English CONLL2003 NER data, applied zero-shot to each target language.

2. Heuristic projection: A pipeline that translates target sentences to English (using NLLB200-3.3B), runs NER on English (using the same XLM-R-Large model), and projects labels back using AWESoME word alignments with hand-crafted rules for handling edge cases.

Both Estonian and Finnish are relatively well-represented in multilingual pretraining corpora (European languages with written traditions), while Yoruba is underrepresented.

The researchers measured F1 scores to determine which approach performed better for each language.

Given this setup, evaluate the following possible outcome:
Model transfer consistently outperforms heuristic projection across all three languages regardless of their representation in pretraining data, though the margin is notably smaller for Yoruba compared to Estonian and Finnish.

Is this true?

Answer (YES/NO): NO